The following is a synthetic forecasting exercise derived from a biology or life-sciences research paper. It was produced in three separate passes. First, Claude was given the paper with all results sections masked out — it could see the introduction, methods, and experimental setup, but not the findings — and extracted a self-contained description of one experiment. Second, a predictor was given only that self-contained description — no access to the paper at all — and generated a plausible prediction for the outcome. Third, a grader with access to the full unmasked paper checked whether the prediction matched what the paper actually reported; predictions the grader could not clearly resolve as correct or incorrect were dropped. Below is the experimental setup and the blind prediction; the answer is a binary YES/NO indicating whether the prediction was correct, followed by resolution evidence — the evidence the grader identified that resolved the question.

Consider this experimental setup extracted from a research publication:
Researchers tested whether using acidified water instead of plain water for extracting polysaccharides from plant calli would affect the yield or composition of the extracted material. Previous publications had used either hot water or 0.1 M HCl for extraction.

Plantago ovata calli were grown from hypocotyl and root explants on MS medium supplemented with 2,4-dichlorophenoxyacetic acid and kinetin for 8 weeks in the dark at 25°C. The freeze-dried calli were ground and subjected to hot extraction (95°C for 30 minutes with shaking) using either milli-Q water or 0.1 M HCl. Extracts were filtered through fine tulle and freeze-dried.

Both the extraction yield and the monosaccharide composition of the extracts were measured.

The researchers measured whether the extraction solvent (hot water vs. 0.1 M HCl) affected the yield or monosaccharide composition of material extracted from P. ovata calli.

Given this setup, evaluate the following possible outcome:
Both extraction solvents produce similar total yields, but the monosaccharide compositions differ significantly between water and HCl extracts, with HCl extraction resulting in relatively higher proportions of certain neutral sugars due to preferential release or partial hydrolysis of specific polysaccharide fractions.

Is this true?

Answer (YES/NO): NO